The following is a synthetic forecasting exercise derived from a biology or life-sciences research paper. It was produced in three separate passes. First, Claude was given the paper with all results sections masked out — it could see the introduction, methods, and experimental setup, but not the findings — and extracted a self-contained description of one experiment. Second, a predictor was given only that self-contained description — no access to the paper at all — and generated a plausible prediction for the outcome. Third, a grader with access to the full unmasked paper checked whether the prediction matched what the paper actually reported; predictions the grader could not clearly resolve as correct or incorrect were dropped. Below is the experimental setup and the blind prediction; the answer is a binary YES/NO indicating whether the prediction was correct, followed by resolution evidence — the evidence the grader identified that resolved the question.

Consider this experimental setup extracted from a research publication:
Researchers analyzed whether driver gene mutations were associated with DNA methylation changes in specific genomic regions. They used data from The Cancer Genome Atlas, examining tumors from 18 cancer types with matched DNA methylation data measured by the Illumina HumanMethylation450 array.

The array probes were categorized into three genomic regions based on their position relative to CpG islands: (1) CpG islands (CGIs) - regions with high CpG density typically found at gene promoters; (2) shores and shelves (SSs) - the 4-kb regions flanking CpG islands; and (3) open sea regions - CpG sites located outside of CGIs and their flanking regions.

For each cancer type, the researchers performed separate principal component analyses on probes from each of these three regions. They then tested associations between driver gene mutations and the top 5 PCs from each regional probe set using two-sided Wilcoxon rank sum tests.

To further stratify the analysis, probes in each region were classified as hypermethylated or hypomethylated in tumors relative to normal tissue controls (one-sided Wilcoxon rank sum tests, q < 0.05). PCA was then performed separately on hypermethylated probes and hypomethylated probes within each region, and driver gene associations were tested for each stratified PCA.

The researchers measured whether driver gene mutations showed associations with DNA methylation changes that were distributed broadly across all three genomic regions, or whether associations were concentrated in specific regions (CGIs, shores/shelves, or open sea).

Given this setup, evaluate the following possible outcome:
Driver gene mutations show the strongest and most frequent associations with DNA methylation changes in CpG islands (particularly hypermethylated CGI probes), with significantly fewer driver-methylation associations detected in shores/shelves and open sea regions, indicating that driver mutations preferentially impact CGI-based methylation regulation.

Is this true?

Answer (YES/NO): NO